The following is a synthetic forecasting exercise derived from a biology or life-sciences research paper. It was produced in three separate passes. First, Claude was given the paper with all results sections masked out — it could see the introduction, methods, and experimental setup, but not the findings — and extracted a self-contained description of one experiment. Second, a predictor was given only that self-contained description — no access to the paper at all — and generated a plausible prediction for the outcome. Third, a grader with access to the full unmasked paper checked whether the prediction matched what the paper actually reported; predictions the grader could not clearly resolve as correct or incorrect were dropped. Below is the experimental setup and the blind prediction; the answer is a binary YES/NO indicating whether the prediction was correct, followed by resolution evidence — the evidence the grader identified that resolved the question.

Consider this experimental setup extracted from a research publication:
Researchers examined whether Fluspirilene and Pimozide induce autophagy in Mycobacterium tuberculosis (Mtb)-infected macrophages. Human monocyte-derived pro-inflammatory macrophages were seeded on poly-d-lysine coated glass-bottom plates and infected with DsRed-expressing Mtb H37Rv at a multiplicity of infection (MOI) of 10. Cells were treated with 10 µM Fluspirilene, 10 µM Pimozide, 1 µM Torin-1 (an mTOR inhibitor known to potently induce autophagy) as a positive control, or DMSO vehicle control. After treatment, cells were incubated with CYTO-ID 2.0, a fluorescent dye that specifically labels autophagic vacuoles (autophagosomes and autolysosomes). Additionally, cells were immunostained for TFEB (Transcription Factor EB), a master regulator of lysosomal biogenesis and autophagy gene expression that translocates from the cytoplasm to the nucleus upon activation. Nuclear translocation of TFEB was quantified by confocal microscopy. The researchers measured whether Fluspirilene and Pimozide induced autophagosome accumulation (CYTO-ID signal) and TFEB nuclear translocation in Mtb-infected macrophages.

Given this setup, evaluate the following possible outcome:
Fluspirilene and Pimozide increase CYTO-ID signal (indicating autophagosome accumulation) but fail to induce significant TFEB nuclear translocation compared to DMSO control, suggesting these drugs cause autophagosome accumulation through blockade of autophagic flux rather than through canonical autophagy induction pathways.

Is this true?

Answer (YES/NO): NO